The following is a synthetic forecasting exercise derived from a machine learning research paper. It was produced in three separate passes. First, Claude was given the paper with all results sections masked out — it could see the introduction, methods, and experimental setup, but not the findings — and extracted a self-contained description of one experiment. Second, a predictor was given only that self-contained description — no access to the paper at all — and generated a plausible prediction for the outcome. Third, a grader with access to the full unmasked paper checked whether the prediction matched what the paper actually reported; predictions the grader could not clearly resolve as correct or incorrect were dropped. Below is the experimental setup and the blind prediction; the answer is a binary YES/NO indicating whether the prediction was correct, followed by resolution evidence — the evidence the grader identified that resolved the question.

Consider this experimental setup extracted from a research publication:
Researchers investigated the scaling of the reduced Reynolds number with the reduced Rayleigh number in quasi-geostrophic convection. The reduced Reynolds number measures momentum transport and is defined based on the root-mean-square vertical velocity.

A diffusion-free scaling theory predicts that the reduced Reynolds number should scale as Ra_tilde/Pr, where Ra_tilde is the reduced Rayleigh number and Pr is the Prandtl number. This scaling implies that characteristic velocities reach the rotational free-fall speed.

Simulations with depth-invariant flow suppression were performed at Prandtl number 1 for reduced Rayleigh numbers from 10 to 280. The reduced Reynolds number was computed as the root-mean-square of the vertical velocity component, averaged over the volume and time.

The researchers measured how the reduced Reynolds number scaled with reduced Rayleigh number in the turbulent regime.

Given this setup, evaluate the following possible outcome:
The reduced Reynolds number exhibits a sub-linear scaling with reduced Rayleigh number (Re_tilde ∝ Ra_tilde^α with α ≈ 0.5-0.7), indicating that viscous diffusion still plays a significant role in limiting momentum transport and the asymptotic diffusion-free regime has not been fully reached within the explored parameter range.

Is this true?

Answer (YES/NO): NO